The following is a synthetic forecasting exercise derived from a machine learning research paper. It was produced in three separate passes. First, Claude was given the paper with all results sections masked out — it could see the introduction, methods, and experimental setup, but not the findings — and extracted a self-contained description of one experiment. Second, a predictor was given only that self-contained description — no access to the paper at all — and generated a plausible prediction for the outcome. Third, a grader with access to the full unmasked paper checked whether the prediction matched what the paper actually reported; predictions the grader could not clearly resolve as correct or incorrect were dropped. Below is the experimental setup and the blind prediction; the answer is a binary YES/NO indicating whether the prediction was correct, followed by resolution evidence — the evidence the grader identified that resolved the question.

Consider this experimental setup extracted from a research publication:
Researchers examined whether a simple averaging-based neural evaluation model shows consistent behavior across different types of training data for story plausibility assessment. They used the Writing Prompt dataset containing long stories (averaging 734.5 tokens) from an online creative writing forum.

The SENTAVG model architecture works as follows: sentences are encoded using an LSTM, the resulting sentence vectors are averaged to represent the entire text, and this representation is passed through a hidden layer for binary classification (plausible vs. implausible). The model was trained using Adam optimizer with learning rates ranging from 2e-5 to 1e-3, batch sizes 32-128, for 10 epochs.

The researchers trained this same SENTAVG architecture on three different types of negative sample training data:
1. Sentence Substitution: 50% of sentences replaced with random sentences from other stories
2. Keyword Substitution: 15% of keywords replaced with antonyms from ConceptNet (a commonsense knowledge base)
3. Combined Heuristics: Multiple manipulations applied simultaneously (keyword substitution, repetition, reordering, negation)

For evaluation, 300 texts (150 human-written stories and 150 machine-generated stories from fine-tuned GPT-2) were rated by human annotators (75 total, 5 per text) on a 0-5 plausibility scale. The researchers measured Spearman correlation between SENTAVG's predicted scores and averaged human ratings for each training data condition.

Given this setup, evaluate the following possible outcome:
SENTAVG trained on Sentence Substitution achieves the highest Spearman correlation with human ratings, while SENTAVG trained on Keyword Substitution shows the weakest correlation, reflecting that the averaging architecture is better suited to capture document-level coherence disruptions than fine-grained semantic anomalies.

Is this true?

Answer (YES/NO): YES